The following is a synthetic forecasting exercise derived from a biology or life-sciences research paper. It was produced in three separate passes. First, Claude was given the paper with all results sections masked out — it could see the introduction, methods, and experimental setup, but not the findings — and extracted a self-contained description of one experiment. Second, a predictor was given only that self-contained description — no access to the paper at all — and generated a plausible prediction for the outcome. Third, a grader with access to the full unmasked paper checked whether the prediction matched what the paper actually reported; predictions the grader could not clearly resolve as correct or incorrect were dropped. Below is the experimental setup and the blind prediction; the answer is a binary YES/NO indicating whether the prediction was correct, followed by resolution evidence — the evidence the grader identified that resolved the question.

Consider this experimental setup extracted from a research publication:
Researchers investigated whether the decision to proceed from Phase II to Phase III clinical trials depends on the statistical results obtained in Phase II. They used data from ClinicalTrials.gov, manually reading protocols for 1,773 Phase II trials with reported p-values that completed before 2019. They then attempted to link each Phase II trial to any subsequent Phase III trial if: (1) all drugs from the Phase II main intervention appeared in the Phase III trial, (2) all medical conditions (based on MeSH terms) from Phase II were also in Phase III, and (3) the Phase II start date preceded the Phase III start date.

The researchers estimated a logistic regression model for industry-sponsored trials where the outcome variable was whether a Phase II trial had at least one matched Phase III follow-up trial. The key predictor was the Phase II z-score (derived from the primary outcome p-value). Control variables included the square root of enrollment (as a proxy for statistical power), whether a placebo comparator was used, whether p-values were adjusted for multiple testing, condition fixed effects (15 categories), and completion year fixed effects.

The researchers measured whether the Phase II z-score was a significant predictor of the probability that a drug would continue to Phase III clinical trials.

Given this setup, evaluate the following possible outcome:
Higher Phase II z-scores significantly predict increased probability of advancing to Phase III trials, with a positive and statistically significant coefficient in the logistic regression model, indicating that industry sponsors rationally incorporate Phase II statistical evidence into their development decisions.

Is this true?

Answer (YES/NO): YES